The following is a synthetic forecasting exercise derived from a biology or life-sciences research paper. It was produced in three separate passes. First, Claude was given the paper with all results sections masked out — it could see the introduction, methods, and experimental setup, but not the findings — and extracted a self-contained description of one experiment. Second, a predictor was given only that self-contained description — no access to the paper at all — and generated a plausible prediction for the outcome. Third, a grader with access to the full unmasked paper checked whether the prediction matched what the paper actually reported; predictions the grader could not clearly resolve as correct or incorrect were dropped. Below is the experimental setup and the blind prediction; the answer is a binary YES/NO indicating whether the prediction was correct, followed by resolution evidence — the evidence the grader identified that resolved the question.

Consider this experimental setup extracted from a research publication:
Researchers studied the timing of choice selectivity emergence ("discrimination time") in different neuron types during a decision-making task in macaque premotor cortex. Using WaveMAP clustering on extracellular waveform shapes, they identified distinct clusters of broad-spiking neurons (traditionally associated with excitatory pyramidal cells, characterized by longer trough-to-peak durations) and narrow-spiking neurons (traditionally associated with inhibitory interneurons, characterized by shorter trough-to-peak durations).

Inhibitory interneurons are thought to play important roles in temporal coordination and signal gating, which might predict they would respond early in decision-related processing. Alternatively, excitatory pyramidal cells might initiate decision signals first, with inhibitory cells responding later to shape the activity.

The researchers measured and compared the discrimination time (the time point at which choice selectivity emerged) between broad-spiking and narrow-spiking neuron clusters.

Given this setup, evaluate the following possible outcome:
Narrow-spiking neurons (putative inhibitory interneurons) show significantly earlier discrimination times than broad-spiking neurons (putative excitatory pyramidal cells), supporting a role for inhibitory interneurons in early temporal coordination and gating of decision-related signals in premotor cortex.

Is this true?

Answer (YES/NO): YES